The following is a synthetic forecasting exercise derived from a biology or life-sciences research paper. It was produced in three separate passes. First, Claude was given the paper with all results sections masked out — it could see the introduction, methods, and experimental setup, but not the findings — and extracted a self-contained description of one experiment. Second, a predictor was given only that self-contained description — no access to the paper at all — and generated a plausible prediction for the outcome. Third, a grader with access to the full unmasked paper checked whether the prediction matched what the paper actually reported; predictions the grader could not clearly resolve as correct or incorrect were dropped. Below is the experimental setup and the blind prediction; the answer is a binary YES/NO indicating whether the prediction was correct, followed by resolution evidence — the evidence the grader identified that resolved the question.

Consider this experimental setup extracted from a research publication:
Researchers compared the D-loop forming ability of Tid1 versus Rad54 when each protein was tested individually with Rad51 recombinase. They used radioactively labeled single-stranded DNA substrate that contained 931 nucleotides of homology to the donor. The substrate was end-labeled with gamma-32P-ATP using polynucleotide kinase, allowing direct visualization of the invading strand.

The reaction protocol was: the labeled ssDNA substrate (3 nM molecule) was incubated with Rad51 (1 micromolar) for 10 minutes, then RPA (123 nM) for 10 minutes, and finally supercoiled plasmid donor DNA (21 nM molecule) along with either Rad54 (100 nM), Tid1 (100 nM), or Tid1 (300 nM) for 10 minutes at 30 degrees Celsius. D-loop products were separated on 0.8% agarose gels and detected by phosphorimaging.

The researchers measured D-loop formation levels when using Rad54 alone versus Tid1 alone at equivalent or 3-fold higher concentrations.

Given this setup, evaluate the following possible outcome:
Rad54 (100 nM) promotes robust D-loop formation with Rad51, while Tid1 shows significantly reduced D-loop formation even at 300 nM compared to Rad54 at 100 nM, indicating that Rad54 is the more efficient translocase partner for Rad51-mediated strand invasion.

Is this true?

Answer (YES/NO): YES